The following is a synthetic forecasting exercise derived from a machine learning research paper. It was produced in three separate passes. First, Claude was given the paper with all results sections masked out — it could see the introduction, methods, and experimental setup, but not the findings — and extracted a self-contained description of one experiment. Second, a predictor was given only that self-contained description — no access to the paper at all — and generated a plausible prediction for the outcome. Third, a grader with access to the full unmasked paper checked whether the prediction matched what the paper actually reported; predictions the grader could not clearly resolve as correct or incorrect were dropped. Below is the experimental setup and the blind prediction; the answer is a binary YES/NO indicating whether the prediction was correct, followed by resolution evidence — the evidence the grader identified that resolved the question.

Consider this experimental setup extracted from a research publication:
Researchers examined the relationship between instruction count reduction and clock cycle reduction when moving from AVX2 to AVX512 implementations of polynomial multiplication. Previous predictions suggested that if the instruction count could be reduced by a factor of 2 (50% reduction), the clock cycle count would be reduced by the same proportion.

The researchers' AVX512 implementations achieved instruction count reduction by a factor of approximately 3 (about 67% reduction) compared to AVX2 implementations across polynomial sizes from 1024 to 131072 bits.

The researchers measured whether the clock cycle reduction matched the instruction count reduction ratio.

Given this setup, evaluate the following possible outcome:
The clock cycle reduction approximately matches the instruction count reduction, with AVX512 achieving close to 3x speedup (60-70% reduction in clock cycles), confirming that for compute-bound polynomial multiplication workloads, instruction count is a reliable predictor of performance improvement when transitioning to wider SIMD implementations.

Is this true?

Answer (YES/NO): NO